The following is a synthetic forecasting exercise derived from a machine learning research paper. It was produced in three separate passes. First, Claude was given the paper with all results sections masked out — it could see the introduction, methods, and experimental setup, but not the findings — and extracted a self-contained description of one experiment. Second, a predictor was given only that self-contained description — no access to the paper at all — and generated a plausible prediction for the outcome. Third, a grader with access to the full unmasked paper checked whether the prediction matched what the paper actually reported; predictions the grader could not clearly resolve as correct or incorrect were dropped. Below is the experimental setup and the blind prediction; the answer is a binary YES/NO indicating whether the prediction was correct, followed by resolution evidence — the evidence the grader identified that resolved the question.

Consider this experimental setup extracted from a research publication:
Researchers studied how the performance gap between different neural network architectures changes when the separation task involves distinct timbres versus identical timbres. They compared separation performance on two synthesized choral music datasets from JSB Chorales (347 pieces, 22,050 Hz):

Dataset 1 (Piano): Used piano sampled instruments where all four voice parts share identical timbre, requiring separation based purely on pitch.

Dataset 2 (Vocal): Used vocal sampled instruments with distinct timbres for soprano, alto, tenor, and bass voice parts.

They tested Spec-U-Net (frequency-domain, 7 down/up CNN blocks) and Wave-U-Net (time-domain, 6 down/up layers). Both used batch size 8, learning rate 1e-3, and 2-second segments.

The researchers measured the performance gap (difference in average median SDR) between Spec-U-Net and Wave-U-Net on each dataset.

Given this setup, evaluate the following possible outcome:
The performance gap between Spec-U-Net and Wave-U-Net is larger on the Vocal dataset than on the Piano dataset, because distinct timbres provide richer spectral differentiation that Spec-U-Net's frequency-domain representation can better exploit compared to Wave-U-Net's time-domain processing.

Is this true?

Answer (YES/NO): YES